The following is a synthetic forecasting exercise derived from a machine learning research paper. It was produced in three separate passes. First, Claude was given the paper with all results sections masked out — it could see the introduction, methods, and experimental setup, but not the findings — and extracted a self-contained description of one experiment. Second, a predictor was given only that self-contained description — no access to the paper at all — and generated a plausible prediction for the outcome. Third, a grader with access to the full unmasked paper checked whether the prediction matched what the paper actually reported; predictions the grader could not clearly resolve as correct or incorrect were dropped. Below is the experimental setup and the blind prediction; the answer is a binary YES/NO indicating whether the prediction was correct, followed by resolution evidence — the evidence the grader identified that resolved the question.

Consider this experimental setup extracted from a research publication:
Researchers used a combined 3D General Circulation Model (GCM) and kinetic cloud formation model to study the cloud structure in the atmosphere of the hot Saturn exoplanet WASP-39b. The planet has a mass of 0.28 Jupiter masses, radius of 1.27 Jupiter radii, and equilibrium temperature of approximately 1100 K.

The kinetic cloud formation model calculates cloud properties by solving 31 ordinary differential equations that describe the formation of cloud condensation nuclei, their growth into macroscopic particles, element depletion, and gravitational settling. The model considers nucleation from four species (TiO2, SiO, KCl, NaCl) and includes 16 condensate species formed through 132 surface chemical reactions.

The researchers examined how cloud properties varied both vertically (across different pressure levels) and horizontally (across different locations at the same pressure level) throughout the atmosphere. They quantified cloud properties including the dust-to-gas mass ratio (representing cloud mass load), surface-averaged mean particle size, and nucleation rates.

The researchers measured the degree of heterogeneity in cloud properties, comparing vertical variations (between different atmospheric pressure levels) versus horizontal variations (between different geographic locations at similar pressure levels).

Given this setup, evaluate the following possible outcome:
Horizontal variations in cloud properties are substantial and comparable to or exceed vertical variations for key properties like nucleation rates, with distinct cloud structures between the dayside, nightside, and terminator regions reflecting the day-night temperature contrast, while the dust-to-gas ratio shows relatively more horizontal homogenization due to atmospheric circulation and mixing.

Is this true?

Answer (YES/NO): NO